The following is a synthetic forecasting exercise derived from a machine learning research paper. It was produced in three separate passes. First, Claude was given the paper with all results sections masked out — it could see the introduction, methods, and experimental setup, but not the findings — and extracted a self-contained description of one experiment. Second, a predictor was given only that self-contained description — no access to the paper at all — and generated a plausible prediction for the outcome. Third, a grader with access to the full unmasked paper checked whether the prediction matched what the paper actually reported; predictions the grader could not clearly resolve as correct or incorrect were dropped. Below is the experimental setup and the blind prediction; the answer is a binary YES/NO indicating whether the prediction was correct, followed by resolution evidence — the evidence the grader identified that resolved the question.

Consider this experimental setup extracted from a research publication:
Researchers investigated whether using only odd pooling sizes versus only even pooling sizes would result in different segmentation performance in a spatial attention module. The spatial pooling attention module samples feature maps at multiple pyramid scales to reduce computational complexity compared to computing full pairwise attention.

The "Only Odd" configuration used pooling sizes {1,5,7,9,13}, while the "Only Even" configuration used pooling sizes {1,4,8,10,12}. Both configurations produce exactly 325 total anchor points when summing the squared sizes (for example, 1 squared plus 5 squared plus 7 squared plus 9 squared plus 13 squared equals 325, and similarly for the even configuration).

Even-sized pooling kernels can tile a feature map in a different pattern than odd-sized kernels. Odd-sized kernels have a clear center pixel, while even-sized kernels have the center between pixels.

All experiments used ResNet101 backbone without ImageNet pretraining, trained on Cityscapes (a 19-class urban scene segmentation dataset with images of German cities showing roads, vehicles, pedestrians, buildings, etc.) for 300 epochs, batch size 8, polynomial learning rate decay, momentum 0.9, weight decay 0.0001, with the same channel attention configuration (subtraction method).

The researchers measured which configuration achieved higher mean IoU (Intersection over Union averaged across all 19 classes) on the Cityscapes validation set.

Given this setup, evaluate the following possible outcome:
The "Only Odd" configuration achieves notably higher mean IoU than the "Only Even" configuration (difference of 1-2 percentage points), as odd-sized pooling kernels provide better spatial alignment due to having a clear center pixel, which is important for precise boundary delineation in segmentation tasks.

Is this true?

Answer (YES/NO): NO